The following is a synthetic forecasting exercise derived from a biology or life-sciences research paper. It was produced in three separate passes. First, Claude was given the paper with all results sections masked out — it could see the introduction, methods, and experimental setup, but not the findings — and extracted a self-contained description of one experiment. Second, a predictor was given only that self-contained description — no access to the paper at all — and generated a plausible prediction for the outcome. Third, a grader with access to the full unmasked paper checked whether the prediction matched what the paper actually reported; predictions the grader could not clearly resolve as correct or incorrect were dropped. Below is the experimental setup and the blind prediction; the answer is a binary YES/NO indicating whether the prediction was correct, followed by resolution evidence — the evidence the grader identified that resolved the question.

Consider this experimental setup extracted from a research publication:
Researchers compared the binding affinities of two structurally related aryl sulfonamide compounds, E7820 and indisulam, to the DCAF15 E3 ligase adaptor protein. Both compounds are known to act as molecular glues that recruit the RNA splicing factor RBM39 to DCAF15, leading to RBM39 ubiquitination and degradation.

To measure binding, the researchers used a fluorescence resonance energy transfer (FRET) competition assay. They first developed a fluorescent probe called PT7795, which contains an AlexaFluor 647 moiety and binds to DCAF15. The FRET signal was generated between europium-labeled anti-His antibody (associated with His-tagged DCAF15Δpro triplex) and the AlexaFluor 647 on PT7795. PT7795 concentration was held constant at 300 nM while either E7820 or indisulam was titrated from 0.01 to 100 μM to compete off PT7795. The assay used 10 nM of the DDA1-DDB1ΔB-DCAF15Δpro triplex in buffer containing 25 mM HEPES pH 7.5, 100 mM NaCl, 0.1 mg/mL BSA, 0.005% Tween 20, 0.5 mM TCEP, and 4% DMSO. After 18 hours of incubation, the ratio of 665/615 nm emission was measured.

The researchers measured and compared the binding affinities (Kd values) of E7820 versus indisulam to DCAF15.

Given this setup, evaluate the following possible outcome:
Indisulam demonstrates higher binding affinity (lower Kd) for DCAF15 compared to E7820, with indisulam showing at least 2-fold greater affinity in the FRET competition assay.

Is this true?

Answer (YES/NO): NO